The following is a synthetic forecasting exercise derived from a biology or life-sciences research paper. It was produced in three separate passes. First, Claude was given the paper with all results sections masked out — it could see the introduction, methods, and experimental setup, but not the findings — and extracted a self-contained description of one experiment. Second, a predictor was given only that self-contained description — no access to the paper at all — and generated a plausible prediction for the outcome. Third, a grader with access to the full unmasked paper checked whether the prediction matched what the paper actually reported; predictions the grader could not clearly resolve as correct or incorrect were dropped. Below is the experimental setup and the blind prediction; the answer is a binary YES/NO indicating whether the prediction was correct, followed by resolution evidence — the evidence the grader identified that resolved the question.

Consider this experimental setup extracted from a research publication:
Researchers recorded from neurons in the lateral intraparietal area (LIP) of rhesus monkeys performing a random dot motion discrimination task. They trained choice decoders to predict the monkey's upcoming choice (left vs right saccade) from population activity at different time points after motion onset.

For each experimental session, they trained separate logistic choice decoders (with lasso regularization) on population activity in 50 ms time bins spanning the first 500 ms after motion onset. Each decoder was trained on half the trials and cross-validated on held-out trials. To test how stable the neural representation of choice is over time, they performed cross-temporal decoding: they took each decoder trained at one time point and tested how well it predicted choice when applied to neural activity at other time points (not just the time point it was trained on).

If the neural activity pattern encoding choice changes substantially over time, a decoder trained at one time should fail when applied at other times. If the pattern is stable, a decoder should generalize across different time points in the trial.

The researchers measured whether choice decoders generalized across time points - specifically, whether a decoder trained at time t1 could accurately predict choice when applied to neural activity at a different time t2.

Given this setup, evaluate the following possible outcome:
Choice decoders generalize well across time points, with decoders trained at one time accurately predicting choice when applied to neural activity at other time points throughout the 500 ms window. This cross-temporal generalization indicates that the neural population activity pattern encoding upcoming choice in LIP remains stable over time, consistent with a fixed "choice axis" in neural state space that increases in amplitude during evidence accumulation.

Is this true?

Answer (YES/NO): YES